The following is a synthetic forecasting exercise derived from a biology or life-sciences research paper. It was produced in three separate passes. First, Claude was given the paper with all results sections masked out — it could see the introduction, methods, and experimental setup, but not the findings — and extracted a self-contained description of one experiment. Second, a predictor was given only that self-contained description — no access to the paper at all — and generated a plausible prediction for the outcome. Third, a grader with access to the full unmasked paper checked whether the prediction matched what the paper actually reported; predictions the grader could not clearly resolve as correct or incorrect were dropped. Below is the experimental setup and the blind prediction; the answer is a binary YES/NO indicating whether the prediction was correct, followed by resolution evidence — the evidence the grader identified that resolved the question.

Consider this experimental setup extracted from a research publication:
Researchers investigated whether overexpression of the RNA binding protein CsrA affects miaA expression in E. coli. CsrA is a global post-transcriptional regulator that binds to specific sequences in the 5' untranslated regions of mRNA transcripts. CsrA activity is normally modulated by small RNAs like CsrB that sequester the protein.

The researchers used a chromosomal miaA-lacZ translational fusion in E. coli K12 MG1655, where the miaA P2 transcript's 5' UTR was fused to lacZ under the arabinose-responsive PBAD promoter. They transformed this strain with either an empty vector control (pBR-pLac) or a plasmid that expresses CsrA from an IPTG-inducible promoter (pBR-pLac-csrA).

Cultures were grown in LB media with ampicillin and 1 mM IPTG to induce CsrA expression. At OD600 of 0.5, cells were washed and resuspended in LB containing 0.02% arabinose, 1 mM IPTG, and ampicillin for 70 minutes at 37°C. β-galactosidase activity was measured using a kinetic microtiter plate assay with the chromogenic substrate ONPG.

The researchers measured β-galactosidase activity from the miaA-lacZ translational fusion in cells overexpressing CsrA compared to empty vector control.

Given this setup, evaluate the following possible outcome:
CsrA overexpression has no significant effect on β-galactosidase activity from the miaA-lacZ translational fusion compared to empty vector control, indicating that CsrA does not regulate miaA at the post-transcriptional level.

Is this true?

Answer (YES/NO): NO